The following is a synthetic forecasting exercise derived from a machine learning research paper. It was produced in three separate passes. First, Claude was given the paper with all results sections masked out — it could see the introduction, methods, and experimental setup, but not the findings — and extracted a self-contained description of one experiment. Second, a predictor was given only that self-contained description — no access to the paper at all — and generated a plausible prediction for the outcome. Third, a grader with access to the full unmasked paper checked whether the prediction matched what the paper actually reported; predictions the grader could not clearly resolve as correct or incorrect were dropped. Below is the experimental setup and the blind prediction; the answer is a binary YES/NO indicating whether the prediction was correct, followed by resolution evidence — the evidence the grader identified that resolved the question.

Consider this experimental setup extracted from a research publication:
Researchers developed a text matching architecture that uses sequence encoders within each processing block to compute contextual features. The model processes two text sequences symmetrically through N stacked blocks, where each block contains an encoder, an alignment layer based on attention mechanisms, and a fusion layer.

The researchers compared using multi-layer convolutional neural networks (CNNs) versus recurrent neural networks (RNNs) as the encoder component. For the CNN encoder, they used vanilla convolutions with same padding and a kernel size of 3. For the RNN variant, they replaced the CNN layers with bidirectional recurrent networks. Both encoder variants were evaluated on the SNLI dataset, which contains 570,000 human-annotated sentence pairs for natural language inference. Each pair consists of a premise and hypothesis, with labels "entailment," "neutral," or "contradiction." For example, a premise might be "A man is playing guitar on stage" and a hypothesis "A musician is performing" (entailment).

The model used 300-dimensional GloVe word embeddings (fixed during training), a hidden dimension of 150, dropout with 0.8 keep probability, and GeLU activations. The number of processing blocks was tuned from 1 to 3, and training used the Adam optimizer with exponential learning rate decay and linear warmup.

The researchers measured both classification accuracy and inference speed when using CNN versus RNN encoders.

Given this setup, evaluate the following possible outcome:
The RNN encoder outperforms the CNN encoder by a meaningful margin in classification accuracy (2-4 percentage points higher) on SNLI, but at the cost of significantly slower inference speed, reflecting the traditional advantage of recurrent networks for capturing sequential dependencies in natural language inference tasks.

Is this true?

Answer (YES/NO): NO